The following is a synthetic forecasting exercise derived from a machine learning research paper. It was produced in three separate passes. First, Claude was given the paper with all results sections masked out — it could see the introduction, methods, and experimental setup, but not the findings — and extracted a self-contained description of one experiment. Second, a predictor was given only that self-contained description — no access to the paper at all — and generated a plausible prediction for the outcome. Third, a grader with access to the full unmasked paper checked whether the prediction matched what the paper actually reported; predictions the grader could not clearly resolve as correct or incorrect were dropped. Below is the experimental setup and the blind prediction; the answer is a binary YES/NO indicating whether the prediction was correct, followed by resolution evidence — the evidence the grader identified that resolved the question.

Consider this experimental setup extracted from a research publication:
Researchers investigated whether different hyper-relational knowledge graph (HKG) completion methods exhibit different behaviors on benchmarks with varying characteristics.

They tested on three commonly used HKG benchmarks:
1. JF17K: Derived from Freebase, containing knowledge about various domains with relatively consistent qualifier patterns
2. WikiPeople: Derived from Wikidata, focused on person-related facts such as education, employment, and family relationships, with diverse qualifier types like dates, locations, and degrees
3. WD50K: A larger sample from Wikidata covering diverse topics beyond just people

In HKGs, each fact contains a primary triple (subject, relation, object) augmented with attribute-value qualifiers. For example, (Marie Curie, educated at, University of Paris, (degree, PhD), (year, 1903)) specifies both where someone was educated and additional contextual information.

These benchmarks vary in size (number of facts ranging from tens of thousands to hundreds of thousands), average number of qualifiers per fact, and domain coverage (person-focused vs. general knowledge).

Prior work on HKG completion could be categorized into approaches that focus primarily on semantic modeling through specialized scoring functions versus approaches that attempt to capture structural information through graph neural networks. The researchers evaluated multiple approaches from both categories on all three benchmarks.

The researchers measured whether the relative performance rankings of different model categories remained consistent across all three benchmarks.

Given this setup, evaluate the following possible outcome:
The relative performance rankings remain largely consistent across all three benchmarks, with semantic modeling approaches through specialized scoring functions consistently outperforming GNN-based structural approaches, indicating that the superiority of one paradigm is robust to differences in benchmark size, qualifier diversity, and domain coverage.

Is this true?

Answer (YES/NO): YES